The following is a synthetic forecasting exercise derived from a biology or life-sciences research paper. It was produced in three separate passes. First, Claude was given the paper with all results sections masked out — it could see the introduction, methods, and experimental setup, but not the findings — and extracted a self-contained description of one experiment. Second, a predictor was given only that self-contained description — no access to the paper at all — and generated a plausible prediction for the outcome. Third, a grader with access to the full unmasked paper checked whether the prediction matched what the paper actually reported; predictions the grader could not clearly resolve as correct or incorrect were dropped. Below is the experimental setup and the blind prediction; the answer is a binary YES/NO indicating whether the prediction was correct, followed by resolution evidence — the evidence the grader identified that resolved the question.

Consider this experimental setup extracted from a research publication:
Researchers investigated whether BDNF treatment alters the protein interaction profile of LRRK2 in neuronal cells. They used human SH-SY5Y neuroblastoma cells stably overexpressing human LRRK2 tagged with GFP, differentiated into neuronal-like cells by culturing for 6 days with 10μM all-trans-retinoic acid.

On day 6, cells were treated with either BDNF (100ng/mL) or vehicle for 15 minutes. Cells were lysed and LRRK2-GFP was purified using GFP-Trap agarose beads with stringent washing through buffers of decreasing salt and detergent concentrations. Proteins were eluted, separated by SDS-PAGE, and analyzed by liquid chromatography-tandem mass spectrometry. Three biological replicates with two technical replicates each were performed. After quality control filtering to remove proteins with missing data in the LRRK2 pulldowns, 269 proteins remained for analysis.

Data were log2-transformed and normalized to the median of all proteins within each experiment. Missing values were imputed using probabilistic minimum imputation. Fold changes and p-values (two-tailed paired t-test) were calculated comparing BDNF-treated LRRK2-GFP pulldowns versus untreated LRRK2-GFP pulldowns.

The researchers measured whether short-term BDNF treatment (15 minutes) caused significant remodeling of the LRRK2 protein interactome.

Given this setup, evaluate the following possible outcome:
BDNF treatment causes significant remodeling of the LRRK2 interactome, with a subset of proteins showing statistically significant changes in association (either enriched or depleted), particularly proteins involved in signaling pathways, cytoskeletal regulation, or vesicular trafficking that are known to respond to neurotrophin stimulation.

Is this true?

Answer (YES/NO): YES